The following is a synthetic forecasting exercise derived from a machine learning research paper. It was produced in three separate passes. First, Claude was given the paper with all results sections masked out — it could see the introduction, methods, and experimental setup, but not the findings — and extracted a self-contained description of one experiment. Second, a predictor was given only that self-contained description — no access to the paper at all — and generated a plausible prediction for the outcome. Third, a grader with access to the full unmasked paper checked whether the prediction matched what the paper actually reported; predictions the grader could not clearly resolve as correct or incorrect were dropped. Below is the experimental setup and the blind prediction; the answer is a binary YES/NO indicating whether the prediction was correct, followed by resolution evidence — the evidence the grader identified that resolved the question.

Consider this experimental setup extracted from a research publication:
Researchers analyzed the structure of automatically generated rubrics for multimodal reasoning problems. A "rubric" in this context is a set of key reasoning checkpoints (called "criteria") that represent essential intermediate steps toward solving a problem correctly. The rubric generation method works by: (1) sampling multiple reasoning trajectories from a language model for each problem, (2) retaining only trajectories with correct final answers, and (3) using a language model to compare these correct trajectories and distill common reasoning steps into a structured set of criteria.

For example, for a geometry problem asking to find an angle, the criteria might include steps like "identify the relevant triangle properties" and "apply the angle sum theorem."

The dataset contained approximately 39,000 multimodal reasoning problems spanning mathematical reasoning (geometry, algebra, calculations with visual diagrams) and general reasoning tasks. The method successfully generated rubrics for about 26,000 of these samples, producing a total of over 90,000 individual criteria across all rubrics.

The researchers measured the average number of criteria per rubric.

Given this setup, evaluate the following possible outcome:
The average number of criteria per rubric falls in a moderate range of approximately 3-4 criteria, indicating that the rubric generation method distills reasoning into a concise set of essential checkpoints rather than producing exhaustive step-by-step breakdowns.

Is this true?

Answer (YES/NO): YES